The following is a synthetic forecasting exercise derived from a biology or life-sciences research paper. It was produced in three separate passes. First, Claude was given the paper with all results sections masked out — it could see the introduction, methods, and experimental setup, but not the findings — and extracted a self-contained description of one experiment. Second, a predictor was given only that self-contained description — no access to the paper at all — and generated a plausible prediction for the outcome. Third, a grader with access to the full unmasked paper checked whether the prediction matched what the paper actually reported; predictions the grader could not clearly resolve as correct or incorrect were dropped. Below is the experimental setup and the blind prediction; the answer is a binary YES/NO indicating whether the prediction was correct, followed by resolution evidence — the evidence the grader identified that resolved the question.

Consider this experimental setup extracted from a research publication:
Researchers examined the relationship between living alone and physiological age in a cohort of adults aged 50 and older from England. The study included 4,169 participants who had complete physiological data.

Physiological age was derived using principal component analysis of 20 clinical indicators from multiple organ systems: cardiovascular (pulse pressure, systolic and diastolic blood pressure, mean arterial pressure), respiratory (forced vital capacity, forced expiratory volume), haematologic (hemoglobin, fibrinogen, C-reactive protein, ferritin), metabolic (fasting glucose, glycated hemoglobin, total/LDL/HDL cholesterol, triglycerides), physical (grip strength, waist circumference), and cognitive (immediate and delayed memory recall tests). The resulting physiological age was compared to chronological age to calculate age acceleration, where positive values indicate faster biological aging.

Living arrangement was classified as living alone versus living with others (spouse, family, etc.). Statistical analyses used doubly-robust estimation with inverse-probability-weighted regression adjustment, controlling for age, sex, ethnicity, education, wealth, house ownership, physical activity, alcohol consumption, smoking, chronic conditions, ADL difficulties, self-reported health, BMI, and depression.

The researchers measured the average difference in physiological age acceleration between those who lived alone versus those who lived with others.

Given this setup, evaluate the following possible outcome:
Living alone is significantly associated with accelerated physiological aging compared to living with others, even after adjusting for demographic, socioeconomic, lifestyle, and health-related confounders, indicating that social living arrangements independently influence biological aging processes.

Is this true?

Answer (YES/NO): YES